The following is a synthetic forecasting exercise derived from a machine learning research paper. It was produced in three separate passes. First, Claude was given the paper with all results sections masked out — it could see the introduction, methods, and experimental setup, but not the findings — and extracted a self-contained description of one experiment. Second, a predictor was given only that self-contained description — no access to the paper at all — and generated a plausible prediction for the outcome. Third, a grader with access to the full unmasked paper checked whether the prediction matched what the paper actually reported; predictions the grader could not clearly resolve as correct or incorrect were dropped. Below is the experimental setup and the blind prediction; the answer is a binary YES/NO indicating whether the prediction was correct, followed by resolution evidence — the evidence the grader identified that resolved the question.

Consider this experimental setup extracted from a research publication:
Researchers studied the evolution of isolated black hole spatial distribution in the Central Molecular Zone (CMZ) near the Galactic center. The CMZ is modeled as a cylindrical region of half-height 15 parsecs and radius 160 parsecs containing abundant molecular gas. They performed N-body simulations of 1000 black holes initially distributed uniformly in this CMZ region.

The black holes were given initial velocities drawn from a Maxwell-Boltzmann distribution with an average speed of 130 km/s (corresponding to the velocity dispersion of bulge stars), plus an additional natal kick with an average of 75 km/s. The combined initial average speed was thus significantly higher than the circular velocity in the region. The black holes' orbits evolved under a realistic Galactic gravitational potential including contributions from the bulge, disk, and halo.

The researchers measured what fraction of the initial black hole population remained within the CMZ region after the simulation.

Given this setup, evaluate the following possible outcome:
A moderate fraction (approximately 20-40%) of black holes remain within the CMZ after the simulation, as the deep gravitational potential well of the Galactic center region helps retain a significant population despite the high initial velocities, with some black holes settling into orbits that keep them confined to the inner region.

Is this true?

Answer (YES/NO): YES